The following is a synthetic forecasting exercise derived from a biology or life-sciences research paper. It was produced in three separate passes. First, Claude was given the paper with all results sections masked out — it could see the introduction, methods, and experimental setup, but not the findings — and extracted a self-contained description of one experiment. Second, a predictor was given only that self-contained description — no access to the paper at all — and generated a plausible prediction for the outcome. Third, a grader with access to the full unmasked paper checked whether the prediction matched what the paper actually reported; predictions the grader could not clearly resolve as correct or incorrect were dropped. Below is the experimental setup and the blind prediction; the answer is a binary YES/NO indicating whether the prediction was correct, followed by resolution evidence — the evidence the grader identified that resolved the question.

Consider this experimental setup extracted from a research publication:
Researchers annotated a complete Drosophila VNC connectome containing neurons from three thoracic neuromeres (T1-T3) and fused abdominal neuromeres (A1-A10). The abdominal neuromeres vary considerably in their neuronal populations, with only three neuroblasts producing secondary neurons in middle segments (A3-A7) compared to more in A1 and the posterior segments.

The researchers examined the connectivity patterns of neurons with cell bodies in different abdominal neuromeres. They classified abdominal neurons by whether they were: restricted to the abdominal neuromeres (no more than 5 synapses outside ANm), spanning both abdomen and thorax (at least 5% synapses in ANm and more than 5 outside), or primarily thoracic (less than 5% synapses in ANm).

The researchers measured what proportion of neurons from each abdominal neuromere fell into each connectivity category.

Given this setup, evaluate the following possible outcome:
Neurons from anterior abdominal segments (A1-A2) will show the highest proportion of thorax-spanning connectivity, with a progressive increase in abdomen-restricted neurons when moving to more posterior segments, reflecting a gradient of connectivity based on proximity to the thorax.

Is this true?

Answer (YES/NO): NO